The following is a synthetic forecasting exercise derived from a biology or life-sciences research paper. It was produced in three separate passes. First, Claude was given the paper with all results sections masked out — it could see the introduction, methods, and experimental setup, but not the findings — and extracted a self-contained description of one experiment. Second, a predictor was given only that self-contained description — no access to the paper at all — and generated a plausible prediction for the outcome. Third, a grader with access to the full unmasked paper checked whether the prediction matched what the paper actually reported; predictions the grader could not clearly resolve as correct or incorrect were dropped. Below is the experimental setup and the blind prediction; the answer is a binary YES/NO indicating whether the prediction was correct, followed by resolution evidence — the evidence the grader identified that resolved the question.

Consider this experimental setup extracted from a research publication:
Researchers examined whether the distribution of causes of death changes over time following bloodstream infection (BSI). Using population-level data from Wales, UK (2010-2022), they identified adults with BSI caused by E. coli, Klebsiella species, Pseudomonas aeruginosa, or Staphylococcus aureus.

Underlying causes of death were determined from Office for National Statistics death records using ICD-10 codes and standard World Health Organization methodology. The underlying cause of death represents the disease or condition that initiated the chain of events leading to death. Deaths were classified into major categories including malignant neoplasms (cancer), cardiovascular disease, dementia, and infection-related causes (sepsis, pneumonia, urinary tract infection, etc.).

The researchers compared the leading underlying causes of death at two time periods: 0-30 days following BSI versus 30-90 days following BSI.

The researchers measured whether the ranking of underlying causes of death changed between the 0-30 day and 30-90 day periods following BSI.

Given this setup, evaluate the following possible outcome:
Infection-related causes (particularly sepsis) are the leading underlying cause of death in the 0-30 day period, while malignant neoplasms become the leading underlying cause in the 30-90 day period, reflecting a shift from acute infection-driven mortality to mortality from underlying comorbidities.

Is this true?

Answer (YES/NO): NO